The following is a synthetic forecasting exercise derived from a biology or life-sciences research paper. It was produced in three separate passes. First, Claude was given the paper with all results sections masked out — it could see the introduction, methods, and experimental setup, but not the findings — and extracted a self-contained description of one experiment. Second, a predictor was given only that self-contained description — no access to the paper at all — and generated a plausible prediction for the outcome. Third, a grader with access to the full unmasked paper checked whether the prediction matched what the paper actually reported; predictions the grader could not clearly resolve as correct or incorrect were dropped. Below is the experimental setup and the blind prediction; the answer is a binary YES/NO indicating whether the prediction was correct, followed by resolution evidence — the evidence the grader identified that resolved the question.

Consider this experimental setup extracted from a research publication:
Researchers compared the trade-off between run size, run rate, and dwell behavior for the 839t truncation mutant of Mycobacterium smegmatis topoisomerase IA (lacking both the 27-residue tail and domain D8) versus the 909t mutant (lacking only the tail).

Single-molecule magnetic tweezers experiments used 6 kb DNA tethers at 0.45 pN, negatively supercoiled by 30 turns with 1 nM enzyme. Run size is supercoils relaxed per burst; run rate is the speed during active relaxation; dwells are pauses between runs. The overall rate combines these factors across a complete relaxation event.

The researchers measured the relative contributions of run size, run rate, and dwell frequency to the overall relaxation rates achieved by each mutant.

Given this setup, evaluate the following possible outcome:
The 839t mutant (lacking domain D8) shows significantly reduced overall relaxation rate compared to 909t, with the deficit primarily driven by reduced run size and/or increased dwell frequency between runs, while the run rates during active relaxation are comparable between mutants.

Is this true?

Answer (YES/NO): NO